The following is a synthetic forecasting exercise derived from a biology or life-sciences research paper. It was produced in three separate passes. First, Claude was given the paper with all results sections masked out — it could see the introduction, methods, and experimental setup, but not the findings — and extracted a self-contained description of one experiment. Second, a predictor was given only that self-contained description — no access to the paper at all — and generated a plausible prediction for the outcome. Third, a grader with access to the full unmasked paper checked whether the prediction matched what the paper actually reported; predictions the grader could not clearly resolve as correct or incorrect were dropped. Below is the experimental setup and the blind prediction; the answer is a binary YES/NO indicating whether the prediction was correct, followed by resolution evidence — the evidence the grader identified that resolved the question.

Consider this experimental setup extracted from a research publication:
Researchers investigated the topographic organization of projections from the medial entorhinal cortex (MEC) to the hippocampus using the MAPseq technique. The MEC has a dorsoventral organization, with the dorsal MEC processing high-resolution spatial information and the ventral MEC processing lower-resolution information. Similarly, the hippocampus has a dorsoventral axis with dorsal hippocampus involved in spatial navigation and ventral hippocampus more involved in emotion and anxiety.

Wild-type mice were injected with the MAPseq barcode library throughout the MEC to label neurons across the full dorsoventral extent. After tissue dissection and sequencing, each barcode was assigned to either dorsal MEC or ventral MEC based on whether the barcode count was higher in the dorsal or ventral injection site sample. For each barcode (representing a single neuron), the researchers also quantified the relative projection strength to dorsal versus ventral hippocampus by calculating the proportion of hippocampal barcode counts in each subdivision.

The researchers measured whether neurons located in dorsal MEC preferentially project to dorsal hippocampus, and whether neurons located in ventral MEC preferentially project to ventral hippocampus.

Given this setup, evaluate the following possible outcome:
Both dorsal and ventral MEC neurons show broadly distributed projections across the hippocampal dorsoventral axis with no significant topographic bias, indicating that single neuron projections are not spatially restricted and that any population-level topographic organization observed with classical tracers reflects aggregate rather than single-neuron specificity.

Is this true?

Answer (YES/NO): NO